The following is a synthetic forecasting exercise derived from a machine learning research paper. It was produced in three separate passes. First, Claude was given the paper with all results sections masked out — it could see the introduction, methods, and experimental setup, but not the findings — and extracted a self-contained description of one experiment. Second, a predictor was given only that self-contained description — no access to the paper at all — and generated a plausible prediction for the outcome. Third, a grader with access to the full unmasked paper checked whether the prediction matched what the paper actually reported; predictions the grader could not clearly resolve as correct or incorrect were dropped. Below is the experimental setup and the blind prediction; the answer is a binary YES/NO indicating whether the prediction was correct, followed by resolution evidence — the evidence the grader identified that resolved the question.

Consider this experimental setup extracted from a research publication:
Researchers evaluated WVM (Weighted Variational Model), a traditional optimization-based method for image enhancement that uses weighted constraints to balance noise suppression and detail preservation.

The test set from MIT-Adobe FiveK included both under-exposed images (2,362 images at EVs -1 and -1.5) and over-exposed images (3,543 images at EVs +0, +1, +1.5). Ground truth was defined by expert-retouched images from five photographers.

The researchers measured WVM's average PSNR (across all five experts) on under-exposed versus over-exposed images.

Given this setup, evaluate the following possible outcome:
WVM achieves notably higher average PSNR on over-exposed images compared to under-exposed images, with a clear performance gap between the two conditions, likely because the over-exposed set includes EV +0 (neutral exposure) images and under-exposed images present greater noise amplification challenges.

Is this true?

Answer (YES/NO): NO